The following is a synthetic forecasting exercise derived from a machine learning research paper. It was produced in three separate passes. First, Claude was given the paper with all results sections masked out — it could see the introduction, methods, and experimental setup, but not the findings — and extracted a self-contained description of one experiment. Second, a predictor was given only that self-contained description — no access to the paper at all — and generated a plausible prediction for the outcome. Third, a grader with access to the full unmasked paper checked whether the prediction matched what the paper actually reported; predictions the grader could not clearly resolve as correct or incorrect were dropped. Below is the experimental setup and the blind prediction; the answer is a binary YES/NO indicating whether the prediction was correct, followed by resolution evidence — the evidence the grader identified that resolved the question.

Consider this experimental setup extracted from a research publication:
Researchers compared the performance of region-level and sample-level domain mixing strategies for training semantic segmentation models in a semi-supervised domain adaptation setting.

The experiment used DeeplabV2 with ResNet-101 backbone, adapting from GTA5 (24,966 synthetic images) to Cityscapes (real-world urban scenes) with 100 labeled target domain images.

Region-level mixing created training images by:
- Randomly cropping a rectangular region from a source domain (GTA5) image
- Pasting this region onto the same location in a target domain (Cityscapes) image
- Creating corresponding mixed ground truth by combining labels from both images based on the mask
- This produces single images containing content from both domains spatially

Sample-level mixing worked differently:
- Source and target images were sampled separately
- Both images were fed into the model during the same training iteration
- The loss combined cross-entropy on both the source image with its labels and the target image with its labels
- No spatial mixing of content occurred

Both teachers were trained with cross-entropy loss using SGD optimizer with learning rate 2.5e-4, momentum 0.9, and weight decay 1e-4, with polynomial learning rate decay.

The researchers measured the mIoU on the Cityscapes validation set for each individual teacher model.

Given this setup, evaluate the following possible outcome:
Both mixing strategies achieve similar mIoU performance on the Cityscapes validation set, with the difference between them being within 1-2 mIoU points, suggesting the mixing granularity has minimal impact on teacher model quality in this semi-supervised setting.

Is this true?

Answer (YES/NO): YES